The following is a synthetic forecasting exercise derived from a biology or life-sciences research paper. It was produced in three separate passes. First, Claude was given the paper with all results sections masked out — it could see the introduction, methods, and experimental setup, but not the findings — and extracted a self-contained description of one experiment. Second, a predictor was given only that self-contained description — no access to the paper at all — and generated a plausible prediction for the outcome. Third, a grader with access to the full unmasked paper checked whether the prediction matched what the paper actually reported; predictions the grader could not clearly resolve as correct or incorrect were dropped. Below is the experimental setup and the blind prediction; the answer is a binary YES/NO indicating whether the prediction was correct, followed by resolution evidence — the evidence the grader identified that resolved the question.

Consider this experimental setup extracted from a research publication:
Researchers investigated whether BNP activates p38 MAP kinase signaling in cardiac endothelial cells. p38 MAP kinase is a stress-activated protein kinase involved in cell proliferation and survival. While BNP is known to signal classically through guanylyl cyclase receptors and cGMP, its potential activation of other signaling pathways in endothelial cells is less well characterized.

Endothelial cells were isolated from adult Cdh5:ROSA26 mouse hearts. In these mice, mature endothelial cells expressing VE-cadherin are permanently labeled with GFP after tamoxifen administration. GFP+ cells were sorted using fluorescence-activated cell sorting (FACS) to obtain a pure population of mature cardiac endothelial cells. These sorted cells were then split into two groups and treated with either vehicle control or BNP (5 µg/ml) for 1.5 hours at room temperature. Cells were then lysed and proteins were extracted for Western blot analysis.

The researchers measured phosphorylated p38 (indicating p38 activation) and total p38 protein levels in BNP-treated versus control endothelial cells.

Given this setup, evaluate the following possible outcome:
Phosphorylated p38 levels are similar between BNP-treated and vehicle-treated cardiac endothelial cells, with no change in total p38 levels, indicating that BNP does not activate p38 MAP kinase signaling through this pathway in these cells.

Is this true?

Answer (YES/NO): NO